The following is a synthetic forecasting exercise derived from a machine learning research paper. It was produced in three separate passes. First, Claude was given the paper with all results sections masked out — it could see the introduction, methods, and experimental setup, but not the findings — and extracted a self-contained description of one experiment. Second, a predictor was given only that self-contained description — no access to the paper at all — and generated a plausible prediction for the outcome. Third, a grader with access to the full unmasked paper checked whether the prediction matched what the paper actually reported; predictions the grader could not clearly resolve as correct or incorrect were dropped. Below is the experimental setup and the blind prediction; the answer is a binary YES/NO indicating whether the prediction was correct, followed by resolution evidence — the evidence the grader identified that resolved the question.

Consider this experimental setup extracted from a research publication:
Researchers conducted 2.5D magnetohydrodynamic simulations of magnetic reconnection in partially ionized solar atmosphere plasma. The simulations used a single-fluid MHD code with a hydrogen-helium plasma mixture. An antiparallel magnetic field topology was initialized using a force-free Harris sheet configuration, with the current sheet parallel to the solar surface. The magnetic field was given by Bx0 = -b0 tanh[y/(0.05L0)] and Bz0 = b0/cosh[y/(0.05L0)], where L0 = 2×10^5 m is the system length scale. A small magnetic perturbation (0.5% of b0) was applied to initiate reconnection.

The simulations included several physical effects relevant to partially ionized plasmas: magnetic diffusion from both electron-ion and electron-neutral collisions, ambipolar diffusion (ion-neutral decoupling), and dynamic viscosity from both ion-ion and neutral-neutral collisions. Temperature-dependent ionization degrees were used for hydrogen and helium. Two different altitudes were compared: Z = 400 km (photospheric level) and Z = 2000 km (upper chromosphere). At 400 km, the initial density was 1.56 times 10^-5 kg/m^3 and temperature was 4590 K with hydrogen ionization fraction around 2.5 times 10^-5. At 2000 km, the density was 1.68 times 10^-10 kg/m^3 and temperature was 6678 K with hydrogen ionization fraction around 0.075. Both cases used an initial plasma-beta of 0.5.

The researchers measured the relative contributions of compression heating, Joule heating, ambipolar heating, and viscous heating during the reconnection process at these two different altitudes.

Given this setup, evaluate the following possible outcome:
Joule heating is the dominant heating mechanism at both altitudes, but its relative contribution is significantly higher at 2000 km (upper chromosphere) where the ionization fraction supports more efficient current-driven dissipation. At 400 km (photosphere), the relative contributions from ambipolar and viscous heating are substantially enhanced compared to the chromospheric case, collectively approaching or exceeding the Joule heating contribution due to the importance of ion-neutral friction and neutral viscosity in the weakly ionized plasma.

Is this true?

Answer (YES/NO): NO